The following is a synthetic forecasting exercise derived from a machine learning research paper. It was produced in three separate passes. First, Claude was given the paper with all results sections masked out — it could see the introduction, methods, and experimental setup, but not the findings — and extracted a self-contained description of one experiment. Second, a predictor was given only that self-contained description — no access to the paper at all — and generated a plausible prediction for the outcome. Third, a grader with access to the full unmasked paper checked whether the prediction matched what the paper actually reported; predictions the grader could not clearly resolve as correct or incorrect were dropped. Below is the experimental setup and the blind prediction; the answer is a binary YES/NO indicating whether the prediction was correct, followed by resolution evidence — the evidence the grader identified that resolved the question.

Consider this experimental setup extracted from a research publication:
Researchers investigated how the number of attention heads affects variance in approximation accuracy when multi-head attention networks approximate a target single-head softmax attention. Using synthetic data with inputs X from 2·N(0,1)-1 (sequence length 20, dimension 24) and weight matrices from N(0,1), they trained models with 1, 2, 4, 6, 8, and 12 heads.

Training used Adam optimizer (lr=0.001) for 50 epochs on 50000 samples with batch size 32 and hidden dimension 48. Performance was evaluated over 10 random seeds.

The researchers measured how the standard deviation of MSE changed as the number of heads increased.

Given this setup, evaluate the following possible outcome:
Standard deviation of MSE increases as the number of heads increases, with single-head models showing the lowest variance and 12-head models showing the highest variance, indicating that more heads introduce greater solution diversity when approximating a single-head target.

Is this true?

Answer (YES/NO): NO